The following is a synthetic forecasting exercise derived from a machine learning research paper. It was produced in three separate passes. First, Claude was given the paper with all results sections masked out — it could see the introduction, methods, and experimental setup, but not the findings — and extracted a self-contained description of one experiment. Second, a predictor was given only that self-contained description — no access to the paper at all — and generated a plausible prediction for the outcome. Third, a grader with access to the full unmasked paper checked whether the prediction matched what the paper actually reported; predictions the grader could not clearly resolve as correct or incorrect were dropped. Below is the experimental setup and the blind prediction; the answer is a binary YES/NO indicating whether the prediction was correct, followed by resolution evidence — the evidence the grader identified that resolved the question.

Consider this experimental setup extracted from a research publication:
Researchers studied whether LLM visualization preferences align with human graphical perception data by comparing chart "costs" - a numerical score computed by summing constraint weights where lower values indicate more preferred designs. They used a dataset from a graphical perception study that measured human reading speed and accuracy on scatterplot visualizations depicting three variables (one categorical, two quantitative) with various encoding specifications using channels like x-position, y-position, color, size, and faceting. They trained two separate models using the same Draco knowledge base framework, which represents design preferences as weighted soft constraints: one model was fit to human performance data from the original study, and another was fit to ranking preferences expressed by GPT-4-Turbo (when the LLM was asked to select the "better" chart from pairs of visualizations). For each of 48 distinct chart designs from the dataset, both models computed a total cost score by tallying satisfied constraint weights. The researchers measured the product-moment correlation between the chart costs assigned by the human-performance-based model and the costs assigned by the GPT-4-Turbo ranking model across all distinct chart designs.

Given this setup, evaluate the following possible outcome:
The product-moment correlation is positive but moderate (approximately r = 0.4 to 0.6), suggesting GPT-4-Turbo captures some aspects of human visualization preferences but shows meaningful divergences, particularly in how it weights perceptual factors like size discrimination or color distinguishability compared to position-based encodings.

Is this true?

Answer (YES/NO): NO